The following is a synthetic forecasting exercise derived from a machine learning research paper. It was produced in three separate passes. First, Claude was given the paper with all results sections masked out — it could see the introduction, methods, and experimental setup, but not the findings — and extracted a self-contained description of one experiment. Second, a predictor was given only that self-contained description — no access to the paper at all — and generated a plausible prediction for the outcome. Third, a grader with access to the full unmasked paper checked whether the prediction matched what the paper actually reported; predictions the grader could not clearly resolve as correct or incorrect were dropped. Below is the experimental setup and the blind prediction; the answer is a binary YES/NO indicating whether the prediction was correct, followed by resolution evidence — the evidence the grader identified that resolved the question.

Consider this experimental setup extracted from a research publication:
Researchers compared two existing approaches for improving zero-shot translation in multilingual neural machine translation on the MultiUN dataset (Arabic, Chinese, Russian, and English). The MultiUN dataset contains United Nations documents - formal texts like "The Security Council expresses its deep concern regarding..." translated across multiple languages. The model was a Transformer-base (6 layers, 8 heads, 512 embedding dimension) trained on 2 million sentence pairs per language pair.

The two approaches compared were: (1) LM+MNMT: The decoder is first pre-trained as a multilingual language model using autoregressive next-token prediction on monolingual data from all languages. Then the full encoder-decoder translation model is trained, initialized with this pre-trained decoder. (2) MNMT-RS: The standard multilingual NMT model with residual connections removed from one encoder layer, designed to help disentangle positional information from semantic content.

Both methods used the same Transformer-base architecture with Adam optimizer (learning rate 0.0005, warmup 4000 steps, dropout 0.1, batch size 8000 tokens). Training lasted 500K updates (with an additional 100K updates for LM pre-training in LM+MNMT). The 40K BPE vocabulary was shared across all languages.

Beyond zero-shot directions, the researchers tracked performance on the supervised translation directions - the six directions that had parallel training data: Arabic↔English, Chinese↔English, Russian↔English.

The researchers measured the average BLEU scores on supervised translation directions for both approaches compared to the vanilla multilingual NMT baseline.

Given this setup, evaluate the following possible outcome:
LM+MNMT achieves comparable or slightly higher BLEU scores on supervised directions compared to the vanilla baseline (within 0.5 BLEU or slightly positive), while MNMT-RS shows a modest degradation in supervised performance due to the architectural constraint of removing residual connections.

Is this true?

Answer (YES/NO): NO